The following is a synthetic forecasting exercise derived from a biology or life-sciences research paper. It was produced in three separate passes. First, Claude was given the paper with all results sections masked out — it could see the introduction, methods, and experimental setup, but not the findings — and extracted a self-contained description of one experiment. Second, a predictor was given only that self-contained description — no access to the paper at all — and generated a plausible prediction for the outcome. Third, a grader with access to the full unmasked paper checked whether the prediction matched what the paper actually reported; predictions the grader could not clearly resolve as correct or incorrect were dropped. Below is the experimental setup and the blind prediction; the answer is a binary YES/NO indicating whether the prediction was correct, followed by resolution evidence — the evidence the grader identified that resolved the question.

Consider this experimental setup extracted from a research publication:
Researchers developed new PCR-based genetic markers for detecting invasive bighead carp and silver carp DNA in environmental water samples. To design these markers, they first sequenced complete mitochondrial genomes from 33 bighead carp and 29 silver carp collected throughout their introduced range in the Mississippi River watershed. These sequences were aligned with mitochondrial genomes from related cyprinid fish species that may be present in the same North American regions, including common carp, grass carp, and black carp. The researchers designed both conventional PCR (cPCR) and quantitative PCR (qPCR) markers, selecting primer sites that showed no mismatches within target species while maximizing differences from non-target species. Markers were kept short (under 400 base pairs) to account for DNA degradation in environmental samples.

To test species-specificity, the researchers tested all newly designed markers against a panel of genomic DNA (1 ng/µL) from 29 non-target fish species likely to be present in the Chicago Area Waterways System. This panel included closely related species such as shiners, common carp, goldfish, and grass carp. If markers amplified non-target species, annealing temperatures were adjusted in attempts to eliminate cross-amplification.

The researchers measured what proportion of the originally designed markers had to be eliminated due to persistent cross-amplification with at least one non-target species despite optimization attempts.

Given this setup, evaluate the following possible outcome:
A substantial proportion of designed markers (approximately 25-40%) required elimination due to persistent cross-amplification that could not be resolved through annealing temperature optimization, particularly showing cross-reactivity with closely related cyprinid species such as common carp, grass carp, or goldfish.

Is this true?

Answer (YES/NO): NO